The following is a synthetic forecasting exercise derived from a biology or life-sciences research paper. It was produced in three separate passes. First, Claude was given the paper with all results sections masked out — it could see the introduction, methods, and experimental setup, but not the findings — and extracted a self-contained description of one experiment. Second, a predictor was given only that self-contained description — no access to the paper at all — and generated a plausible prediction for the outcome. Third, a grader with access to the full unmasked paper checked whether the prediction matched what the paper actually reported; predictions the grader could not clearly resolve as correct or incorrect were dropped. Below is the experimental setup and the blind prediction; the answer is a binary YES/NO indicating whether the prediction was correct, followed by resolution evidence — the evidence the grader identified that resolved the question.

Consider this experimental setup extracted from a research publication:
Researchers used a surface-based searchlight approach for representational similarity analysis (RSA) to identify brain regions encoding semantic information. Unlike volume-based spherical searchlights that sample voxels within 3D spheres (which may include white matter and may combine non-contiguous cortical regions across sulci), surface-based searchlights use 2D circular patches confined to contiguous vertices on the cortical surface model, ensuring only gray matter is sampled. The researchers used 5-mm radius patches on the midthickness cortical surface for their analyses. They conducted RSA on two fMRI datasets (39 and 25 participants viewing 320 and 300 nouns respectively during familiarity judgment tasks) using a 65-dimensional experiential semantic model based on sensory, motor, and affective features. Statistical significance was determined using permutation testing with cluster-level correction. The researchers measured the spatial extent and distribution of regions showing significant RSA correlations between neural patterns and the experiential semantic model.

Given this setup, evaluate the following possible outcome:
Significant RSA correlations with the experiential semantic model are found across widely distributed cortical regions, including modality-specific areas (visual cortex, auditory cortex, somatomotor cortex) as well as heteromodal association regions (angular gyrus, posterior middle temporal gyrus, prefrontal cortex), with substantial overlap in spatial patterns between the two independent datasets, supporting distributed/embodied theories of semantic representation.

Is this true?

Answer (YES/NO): NO